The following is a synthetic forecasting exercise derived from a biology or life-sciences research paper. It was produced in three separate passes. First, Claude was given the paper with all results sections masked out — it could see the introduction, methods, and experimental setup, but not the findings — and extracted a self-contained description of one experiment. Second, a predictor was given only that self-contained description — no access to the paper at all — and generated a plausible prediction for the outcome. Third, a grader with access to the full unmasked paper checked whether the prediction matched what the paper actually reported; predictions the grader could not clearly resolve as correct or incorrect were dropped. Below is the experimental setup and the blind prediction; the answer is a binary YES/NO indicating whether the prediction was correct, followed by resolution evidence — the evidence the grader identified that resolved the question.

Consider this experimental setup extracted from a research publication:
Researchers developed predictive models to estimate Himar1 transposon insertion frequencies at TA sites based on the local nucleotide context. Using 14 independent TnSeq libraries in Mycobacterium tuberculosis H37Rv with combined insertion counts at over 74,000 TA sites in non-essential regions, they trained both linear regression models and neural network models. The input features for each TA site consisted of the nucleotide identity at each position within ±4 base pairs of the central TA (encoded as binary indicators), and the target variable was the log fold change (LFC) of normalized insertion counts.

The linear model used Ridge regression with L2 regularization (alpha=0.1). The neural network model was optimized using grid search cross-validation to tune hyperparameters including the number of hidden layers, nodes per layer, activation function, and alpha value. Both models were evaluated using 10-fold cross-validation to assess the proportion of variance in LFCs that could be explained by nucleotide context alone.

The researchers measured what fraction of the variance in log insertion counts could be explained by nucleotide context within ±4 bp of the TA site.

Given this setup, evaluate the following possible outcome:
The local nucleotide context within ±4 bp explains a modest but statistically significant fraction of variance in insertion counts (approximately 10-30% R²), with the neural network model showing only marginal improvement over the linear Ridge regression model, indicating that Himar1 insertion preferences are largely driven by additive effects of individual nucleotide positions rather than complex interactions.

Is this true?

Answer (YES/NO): NO